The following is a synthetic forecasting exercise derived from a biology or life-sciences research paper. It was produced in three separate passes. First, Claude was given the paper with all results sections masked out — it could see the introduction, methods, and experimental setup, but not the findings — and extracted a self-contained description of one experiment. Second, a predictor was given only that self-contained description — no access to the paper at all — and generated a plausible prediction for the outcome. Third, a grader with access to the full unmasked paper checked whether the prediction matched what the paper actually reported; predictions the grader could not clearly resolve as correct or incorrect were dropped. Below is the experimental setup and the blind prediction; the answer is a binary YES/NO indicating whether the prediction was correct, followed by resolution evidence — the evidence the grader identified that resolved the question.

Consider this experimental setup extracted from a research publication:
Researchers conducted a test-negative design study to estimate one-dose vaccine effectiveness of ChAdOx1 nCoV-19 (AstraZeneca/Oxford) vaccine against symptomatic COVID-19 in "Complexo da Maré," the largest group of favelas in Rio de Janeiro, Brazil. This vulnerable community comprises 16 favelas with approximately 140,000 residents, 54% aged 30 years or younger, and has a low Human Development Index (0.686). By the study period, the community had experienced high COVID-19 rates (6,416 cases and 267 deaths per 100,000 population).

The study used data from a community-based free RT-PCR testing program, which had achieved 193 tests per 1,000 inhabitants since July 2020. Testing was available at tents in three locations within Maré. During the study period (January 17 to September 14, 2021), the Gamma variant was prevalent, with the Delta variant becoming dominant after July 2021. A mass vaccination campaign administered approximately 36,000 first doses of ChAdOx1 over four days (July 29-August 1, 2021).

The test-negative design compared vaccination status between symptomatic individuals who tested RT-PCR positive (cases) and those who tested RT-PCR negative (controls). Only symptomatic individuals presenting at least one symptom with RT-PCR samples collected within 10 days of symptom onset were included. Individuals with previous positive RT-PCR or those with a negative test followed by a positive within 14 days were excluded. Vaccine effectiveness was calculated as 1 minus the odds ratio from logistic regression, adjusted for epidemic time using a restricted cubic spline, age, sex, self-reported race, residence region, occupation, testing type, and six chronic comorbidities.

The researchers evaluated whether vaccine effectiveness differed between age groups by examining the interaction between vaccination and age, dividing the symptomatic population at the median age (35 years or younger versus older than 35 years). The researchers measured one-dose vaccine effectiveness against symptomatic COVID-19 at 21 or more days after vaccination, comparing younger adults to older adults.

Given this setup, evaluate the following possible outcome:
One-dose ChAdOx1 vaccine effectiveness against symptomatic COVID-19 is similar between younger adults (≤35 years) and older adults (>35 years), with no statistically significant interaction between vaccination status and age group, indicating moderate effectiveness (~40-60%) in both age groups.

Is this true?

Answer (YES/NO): NO